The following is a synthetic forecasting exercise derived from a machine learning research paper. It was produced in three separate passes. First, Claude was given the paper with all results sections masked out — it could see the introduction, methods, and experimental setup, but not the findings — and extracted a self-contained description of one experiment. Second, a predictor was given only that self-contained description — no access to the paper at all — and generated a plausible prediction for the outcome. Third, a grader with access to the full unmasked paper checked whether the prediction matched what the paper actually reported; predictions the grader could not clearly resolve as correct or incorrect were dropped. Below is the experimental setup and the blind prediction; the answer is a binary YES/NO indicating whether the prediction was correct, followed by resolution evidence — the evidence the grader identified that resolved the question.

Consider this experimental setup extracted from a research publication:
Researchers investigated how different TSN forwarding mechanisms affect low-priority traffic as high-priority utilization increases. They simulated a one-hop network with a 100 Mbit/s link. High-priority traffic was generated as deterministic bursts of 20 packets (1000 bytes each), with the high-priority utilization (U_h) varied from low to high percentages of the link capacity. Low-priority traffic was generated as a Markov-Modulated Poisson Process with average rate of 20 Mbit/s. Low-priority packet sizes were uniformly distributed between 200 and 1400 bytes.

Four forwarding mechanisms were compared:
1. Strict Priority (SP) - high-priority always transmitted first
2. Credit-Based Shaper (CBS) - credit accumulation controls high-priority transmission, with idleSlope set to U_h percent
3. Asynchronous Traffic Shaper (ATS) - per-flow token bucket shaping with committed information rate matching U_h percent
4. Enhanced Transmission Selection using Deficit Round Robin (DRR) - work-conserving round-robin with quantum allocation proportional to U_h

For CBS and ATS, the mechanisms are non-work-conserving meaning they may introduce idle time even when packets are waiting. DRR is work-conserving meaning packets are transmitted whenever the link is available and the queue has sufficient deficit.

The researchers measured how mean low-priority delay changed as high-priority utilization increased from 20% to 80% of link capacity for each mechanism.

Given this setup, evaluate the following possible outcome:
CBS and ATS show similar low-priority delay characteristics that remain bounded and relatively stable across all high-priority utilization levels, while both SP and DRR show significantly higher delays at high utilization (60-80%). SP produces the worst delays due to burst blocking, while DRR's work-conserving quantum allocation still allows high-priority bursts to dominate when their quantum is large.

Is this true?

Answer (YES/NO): NO